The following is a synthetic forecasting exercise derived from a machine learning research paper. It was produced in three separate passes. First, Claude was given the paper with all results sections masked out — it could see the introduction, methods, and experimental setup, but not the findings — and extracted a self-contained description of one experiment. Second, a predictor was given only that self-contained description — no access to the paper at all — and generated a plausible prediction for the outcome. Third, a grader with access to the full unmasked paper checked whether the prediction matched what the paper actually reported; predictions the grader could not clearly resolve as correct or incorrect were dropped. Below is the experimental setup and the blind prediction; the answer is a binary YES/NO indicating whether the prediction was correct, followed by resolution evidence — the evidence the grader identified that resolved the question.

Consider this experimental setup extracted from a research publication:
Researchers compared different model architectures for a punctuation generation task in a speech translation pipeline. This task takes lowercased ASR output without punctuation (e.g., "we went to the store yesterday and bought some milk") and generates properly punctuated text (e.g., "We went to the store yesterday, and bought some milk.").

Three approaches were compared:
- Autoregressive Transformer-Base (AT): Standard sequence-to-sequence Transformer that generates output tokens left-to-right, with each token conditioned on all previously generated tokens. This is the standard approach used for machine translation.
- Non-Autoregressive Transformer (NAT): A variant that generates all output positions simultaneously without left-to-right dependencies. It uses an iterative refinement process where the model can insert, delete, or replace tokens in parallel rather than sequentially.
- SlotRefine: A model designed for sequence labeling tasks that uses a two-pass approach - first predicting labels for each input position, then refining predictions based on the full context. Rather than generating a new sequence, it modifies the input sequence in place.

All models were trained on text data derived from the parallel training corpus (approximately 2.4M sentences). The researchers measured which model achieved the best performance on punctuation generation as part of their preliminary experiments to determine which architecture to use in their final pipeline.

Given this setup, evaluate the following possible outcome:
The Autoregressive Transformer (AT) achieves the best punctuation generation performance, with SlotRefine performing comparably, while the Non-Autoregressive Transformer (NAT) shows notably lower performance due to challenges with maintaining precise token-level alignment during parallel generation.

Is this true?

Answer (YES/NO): NO